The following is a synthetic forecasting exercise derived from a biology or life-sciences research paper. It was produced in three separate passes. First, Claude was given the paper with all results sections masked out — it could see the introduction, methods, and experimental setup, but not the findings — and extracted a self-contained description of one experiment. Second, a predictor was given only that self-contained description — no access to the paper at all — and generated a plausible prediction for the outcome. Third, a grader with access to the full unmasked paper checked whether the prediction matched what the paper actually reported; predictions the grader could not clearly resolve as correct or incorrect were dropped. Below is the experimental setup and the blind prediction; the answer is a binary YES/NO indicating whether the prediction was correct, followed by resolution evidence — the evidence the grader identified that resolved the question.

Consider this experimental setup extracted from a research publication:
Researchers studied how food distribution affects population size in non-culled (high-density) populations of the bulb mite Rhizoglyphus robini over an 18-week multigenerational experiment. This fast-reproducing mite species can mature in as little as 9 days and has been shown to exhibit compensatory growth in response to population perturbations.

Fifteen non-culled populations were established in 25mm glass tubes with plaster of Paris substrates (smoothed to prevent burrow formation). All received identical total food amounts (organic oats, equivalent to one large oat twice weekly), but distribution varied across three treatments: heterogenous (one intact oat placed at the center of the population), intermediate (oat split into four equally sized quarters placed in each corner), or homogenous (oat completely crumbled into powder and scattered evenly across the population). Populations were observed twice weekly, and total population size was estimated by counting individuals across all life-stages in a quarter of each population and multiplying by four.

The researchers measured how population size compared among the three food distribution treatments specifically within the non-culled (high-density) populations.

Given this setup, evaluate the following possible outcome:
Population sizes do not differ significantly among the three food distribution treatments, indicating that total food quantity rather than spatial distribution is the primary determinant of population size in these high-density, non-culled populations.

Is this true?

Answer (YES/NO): NO